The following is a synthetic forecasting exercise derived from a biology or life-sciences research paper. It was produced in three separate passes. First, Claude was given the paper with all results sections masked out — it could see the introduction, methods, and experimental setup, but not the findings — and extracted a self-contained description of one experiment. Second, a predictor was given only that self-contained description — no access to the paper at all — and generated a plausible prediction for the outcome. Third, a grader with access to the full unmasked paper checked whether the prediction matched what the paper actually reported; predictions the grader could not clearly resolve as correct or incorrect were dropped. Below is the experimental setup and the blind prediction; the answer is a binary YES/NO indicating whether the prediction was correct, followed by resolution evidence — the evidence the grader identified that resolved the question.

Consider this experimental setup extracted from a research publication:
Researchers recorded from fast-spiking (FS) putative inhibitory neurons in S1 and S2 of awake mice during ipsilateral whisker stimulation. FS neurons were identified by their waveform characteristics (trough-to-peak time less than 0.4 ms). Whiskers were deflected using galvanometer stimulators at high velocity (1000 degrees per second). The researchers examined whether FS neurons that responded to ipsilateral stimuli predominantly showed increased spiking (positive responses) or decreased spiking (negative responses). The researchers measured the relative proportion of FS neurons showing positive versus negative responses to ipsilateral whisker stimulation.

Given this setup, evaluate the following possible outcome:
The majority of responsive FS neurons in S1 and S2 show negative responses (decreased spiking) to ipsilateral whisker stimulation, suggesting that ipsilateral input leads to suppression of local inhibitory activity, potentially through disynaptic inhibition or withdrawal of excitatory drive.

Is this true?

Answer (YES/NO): NO